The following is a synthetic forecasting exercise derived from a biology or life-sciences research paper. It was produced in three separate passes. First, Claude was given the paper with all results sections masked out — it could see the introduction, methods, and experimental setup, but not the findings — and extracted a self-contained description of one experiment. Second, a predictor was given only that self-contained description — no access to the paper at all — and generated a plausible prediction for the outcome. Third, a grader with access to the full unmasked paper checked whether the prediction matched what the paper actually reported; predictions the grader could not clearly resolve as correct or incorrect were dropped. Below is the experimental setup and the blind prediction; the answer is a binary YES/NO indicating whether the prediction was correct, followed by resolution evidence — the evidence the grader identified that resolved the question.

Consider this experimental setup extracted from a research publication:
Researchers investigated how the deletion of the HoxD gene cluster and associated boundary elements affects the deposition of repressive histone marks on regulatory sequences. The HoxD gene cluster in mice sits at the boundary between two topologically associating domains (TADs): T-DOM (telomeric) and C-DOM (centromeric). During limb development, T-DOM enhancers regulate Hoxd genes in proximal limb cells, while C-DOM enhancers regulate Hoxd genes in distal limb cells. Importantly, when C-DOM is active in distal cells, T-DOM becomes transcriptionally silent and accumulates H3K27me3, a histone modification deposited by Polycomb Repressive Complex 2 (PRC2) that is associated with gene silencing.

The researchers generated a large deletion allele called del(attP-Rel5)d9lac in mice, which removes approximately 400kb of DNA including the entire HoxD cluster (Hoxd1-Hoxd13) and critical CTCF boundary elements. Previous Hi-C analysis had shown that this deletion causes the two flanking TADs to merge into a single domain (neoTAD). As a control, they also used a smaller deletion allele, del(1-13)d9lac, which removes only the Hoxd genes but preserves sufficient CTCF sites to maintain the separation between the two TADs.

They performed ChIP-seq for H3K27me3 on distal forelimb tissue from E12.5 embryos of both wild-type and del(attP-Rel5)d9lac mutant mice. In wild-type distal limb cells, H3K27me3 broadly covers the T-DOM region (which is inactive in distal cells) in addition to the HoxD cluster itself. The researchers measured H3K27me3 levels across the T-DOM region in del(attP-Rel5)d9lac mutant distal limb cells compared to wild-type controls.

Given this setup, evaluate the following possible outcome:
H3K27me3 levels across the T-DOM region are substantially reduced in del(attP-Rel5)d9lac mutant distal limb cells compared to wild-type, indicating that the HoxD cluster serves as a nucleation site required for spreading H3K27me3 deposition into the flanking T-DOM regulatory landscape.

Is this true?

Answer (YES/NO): YES